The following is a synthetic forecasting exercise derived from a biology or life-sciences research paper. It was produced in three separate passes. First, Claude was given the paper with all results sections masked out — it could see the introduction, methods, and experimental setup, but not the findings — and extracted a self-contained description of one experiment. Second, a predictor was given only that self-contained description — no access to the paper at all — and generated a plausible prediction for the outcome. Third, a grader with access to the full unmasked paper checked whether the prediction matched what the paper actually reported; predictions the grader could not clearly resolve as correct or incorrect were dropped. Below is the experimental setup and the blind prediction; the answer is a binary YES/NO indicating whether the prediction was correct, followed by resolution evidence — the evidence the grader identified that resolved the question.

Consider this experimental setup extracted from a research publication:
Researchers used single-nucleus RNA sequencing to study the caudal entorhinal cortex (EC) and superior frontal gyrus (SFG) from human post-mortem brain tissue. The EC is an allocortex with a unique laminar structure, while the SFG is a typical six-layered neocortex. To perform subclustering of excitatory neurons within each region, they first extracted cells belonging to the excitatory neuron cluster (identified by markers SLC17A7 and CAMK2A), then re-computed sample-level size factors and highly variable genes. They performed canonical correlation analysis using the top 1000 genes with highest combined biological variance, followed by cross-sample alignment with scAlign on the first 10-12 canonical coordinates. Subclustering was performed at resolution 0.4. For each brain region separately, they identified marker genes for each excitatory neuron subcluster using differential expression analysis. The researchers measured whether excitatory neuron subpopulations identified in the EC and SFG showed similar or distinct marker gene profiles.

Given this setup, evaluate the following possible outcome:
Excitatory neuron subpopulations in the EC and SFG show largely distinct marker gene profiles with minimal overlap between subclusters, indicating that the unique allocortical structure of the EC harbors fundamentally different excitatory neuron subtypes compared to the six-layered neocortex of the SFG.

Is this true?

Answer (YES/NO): NO